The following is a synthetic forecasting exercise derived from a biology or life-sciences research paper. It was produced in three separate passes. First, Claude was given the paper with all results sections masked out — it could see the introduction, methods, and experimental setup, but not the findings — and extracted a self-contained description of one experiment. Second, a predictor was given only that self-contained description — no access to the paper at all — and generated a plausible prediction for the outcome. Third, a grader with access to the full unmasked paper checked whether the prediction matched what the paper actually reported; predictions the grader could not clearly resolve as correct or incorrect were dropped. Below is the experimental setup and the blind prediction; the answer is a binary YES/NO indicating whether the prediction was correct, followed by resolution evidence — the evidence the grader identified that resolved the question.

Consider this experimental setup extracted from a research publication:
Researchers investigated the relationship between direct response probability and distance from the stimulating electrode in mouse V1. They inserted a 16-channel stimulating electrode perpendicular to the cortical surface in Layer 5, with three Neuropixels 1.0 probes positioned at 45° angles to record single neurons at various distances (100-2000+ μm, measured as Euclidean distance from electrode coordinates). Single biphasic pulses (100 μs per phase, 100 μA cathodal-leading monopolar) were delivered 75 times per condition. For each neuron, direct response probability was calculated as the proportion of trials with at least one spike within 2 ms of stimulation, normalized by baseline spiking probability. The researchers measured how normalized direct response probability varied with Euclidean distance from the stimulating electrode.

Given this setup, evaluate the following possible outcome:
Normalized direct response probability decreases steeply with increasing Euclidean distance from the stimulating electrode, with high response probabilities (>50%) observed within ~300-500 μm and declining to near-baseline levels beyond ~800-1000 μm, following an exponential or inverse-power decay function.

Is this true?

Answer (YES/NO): NO